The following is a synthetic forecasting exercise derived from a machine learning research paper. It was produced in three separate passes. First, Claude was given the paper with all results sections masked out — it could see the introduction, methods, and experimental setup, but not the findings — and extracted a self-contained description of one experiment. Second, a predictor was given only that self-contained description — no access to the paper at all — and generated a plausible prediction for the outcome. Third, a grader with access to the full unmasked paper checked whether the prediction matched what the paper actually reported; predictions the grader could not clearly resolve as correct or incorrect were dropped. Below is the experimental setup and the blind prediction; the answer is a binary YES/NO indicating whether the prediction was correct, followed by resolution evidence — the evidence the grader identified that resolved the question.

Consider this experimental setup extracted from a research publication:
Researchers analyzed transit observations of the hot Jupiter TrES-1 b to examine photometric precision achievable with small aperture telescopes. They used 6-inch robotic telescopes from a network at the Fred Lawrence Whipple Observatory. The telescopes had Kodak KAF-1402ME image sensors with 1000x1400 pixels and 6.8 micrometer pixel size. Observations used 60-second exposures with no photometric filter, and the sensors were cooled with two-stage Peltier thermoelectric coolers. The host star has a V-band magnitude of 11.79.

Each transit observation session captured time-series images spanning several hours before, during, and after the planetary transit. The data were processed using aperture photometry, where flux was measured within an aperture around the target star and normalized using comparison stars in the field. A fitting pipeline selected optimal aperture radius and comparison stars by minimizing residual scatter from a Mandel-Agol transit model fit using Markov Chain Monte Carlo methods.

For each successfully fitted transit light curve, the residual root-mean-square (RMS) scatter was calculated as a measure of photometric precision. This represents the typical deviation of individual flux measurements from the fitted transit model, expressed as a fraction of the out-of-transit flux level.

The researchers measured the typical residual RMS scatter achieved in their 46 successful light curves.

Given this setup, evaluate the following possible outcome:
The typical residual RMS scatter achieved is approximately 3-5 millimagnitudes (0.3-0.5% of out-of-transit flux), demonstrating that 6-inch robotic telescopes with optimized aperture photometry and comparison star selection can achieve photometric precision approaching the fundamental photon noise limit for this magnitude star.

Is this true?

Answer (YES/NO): NO